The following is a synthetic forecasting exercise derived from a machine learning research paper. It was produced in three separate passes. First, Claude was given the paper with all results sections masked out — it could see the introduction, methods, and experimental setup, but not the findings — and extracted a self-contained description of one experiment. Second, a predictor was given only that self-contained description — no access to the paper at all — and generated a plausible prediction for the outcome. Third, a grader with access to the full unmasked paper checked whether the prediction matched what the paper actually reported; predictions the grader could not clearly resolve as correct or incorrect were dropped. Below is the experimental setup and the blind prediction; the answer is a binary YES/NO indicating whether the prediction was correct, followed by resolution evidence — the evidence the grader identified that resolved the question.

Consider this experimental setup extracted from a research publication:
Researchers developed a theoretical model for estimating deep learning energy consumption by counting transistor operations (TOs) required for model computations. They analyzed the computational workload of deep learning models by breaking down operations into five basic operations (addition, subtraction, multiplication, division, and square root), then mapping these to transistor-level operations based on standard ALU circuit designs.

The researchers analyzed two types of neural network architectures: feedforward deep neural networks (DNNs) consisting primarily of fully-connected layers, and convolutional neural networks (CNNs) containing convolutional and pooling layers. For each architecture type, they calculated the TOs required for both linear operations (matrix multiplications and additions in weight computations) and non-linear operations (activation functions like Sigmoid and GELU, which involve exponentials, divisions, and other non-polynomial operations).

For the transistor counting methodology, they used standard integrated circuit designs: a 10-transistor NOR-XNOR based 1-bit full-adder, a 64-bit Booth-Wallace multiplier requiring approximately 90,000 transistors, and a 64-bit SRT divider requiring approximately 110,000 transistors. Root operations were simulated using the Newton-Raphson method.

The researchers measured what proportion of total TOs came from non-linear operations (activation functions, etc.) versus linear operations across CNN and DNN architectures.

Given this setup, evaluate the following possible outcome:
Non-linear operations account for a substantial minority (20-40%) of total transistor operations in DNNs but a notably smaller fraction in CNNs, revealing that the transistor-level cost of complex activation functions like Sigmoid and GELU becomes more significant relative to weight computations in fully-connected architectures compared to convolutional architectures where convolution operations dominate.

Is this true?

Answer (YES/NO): NO